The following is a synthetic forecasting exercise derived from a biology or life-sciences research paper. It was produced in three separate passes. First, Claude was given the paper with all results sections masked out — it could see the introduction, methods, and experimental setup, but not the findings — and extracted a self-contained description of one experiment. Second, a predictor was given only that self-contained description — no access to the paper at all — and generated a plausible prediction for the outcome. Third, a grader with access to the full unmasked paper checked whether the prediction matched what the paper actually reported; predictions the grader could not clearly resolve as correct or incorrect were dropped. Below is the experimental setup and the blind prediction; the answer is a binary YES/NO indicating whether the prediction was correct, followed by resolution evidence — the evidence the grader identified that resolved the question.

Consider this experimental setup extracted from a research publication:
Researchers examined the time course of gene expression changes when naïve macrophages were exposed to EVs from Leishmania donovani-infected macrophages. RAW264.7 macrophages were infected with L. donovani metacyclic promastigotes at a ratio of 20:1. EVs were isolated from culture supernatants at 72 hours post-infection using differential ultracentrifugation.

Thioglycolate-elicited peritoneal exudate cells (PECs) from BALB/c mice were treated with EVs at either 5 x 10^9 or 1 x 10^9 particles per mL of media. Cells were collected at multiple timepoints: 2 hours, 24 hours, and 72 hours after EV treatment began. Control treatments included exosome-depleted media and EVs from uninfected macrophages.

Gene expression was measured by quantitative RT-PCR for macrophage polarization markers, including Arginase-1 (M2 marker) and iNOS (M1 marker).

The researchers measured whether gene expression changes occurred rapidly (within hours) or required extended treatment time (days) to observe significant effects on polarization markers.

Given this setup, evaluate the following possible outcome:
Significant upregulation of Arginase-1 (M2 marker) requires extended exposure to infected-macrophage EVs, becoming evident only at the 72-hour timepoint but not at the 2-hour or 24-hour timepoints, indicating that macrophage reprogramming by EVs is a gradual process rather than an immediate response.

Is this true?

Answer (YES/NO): NO